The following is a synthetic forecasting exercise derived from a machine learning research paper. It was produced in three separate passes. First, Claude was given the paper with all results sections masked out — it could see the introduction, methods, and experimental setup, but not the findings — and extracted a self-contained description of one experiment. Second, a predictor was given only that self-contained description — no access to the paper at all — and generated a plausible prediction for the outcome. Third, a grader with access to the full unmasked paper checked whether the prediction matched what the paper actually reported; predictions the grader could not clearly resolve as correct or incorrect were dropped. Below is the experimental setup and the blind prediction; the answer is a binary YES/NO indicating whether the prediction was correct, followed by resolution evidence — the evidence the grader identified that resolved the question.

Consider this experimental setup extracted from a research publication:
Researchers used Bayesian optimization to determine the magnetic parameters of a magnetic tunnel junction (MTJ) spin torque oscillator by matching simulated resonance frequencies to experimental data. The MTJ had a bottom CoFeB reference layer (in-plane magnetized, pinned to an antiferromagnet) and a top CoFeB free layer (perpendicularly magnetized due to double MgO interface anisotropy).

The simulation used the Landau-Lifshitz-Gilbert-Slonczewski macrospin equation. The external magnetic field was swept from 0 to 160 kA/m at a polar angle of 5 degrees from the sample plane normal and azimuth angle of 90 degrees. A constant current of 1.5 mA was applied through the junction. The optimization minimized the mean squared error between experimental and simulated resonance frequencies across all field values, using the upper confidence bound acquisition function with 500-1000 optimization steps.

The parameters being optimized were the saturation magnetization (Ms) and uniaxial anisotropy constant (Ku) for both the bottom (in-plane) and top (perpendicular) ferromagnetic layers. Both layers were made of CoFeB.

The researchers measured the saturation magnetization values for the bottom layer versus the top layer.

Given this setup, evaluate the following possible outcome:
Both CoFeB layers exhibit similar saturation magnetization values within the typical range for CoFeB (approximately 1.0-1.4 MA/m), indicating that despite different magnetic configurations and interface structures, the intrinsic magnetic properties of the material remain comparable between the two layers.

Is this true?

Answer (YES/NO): NO